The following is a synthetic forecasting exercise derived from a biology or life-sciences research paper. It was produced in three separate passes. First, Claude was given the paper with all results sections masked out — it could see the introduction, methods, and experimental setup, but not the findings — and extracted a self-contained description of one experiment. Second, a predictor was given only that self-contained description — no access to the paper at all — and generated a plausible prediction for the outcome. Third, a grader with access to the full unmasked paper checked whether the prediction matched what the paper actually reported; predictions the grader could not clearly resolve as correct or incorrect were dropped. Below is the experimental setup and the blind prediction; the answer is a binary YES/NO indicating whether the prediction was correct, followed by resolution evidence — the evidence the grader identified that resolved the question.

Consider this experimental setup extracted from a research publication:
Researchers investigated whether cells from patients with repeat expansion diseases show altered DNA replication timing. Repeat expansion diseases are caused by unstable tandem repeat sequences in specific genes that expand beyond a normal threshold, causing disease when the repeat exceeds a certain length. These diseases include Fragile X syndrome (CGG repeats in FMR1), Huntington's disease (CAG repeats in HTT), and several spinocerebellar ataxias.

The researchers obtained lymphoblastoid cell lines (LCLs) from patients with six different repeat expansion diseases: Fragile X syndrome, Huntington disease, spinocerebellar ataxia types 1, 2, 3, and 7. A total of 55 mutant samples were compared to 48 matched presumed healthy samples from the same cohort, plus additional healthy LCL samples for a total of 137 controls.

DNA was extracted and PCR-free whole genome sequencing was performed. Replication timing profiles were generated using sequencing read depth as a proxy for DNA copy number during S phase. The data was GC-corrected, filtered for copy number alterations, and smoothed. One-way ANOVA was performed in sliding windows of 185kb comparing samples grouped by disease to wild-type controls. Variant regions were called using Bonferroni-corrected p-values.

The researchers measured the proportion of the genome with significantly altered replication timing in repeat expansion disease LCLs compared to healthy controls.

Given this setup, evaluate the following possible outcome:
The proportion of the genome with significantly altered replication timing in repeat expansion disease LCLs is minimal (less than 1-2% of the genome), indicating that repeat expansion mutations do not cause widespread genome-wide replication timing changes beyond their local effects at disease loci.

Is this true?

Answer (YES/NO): YES